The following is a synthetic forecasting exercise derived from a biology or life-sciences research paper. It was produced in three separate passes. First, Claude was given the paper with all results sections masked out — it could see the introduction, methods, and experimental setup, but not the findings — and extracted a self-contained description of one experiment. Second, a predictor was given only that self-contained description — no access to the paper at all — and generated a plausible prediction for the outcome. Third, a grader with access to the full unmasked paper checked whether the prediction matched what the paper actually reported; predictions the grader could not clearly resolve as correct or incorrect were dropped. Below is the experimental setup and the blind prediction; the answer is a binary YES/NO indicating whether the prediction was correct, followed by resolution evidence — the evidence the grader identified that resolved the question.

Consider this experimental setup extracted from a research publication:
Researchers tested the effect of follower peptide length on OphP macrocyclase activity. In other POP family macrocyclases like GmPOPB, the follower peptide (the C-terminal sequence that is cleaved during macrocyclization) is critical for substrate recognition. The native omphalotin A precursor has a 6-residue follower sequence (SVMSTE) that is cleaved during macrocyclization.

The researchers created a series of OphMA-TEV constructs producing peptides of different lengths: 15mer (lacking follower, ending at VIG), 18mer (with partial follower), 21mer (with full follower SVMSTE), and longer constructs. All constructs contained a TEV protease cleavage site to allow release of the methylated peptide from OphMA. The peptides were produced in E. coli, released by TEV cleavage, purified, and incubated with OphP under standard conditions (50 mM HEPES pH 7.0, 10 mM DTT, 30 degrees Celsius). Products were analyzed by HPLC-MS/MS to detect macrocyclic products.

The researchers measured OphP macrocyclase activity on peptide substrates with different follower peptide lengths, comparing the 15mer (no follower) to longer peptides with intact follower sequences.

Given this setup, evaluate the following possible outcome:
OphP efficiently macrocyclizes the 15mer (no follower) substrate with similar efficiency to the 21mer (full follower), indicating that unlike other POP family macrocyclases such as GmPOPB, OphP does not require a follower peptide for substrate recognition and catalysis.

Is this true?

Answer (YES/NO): YES